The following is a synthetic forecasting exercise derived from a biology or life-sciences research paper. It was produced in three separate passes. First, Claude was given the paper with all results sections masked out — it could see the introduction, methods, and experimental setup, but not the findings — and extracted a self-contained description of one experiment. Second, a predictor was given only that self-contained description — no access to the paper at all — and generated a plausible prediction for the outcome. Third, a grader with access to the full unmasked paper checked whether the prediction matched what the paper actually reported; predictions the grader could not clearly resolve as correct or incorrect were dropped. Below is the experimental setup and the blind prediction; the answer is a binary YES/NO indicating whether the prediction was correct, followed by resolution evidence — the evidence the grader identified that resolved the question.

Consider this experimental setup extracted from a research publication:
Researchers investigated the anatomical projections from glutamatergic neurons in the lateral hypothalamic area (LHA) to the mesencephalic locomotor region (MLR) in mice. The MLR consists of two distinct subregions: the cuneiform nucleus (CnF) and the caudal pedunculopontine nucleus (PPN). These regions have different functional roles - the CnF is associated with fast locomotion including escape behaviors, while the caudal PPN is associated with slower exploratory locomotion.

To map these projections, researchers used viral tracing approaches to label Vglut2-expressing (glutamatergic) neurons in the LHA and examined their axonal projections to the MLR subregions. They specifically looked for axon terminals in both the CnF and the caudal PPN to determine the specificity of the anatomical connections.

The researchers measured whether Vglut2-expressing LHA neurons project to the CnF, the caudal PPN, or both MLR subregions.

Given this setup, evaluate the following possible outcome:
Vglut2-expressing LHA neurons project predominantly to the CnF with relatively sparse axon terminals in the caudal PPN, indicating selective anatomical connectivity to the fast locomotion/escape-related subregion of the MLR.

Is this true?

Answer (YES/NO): NO